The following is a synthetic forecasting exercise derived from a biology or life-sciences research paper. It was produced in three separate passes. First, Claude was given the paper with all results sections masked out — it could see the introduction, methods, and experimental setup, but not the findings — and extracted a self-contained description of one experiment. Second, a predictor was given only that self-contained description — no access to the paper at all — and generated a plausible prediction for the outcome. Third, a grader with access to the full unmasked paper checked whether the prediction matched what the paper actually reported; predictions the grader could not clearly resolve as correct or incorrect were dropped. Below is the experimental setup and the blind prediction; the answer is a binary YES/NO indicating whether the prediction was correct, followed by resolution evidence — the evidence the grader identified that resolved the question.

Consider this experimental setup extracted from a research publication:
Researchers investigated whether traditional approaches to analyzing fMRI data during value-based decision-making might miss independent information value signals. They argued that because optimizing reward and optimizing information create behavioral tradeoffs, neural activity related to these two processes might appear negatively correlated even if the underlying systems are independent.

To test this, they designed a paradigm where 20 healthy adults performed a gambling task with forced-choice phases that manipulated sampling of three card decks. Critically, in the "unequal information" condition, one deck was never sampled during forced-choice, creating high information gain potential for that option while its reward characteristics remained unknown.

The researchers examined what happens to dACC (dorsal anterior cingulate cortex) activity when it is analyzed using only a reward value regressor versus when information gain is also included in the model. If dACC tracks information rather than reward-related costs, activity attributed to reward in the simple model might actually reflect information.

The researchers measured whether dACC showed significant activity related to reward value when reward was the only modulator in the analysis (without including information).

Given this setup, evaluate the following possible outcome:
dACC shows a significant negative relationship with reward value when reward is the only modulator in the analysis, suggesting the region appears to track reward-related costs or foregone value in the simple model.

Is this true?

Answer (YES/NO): YES